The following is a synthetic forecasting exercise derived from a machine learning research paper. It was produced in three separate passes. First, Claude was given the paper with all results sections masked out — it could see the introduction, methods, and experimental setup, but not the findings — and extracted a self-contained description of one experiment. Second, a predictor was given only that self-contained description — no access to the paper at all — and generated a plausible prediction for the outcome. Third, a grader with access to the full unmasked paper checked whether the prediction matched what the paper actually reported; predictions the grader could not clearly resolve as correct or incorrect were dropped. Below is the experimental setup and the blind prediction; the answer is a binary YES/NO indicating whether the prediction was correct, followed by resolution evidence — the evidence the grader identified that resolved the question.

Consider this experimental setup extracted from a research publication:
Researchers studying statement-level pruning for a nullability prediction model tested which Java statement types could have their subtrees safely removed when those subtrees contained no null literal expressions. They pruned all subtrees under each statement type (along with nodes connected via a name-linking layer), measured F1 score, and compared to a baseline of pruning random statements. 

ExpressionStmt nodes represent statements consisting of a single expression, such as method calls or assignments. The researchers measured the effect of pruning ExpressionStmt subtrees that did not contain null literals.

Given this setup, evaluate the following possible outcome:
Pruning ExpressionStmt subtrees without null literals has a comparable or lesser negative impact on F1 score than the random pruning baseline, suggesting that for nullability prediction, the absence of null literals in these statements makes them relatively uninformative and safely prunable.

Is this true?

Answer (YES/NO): NO